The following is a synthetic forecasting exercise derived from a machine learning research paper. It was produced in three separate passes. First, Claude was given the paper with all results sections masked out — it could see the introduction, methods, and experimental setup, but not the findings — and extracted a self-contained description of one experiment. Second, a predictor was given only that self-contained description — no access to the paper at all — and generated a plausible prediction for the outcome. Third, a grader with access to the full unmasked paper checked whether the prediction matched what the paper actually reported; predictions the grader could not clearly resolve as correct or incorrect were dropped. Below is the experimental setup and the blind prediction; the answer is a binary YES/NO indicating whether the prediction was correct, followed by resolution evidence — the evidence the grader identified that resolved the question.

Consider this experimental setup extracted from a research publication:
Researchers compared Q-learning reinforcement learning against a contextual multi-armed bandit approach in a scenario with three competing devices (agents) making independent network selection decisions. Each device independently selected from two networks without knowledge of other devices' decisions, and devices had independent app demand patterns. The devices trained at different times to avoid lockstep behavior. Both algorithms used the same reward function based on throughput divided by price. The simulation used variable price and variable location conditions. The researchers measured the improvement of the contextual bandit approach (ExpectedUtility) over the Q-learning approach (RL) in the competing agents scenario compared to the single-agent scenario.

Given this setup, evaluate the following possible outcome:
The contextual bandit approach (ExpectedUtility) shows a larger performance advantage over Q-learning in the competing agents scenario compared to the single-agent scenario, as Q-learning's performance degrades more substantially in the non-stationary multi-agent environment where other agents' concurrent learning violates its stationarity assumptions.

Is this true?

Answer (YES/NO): NO